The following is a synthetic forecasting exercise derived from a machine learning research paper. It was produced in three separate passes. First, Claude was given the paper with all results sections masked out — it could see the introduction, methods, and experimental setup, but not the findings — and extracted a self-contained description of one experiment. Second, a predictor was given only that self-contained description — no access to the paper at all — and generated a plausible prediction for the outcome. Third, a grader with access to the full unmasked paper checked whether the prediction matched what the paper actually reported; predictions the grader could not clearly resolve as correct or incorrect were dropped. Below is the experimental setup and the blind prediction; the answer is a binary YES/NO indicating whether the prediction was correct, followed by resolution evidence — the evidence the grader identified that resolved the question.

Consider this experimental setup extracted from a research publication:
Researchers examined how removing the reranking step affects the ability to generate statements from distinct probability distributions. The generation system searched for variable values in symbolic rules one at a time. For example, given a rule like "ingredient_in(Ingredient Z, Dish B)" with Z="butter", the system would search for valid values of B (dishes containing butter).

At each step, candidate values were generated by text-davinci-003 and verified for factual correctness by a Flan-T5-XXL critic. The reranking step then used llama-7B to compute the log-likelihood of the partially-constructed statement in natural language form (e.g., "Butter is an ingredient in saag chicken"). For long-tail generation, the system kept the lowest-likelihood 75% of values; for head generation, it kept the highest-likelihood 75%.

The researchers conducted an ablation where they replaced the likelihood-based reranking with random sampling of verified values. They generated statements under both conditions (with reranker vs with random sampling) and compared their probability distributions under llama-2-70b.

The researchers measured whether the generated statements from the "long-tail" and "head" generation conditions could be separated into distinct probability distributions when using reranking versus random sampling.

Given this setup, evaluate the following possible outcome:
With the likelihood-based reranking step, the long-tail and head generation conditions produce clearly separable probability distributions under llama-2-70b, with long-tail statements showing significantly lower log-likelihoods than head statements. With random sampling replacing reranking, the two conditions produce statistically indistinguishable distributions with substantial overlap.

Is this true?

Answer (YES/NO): YES